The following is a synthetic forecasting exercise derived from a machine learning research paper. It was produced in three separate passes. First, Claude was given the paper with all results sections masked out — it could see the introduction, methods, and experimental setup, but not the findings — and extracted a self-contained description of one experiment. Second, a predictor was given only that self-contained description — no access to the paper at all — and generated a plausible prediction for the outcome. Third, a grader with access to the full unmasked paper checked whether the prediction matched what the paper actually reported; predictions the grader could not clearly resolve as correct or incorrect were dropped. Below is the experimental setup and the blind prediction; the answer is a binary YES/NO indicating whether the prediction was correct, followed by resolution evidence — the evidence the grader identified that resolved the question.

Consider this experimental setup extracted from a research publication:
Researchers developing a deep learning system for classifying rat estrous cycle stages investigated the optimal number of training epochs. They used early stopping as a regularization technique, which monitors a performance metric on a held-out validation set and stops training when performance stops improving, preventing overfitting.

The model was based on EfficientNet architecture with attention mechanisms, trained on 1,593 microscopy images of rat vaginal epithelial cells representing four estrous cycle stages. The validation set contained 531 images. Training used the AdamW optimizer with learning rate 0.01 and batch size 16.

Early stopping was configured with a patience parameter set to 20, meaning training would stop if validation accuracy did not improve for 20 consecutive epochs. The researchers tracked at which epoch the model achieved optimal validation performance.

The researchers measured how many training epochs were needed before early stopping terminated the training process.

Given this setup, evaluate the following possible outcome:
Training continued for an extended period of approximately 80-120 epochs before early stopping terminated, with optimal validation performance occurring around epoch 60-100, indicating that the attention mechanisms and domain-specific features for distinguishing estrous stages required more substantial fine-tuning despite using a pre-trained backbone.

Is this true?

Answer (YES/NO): NO